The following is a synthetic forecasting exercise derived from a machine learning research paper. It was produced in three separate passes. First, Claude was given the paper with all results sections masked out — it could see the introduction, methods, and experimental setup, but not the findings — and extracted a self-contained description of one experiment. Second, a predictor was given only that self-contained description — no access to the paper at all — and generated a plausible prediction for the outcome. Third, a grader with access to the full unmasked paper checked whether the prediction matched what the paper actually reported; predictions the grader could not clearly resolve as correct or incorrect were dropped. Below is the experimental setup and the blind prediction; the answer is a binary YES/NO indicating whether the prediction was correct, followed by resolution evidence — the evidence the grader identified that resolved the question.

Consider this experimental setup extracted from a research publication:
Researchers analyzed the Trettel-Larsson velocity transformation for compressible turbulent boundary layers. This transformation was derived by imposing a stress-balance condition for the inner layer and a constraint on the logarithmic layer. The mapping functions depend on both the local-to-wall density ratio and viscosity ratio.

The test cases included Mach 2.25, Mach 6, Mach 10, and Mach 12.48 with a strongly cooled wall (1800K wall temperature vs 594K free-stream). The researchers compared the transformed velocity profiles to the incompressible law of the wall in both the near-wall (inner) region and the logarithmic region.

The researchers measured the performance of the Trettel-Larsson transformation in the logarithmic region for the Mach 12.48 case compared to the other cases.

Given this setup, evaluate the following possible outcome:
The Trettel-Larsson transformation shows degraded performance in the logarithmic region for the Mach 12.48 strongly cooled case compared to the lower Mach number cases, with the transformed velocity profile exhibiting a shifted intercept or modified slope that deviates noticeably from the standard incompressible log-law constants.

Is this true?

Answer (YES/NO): YES